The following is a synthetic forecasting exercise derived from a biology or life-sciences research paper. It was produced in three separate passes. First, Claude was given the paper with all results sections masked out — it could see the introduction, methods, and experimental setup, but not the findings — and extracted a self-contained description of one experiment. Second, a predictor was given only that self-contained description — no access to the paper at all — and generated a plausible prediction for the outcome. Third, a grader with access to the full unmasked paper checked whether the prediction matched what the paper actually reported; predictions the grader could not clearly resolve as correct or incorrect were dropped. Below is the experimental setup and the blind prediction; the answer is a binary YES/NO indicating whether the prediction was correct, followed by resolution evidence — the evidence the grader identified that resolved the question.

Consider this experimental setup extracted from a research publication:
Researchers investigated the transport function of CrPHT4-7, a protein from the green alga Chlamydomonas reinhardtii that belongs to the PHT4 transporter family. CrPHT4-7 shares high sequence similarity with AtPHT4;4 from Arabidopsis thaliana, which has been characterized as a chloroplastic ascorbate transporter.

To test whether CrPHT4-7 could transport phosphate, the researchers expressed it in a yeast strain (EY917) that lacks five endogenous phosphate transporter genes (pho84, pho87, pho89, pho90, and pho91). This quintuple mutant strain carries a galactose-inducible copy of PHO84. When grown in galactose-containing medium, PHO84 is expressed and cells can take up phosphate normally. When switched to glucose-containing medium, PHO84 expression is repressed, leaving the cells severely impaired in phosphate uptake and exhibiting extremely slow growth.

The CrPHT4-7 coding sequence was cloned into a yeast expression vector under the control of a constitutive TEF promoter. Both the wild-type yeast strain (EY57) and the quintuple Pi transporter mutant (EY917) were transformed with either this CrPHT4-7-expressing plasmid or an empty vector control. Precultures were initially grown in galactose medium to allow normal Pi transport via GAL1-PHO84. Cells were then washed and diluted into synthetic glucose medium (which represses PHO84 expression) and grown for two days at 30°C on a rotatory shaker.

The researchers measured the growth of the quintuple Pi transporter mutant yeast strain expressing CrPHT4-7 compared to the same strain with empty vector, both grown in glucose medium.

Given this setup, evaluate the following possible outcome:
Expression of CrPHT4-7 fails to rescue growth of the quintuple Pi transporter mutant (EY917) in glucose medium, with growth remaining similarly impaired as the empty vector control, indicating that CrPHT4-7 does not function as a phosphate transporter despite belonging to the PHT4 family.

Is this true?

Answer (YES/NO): NO